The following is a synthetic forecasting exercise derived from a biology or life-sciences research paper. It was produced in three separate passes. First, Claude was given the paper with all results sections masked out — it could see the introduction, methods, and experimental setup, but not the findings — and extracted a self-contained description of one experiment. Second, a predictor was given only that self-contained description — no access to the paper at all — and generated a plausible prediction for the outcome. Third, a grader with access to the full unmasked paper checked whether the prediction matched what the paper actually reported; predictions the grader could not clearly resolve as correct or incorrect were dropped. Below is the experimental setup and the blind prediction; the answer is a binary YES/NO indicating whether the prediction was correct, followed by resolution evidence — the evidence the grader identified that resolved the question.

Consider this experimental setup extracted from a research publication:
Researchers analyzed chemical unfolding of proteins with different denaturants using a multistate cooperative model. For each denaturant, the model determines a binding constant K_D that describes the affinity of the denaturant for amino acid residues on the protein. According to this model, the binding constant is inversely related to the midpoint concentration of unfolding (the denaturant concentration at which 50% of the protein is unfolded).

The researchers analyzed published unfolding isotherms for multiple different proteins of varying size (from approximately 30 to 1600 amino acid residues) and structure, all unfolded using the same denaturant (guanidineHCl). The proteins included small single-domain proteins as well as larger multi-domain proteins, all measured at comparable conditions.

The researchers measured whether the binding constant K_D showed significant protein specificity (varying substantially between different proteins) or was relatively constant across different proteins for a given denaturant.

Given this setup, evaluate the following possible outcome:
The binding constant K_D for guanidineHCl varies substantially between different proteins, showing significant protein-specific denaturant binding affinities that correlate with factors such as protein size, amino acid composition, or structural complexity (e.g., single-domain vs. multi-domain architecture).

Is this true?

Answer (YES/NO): NO